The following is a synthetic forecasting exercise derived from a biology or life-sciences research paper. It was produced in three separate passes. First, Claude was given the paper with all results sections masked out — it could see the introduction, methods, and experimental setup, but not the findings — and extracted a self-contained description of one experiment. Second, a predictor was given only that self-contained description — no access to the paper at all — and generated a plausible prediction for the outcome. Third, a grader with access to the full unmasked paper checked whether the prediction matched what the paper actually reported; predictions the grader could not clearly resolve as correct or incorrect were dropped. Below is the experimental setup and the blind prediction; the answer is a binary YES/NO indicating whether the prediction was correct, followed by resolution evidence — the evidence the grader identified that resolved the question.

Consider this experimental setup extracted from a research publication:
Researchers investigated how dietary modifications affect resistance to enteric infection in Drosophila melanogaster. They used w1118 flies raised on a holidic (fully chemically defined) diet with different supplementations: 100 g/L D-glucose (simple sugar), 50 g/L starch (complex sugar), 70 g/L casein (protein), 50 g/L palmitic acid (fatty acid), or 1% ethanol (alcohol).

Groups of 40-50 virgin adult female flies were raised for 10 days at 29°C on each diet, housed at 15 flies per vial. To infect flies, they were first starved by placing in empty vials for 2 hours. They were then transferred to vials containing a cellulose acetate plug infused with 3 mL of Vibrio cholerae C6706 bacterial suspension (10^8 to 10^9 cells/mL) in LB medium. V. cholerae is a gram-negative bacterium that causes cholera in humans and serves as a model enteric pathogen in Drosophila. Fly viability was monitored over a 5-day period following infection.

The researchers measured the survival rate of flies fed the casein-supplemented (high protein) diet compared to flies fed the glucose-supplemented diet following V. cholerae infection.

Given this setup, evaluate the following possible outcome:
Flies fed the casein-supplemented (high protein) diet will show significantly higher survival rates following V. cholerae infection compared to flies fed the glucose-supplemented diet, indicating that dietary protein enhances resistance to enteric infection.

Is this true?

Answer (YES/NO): NO